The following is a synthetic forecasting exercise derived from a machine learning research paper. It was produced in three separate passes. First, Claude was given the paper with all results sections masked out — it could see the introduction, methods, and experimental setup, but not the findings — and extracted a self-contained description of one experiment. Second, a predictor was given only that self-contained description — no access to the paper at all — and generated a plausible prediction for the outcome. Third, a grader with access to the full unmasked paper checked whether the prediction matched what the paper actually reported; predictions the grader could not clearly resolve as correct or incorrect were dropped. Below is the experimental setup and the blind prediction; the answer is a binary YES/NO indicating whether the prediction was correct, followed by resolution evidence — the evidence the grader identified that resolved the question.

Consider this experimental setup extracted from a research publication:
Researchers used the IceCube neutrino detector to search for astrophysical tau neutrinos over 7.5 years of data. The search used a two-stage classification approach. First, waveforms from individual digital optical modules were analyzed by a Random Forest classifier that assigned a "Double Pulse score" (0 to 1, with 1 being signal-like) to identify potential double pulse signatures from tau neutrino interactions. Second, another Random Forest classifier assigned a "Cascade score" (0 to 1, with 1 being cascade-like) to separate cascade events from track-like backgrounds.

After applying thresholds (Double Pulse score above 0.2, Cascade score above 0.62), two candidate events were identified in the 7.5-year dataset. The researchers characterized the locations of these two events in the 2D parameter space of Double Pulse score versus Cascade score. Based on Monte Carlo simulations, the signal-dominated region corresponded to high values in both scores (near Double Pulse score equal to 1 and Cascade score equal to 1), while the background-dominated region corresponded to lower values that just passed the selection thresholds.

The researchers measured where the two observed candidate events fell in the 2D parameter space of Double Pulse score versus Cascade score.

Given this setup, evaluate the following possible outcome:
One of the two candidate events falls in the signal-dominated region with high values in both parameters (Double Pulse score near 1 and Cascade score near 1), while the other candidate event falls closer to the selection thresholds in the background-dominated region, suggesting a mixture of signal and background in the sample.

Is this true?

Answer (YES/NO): YES